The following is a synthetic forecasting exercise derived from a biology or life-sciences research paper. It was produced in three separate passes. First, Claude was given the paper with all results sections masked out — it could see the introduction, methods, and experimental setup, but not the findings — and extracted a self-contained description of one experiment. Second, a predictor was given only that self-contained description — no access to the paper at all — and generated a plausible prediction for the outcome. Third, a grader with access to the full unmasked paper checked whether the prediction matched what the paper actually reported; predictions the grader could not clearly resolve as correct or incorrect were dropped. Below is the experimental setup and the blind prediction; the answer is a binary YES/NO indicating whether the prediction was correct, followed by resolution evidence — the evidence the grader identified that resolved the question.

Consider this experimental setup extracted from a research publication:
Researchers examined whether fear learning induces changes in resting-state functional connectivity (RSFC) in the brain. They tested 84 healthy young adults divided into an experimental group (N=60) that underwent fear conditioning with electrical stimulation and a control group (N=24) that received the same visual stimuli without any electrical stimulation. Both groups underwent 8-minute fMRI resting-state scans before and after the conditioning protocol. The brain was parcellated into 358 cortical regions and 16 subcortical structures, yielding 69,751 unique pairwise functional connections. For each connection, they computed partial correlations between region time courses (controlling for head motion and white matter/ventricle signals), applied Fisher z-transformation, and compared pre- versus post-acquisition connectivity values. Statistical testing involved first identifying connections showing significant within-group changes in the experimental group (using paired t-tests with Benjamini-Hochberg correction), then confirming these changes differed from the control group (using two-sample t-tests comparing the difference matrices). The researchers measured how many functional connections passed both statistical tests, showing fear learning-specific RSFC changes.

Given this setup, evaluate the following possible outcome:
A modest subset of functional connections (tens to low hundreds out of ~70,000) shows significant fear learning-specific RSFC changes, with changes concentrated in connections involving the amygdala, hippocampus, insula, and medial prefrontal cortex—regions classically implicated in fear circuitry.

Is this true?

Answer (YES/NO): NO